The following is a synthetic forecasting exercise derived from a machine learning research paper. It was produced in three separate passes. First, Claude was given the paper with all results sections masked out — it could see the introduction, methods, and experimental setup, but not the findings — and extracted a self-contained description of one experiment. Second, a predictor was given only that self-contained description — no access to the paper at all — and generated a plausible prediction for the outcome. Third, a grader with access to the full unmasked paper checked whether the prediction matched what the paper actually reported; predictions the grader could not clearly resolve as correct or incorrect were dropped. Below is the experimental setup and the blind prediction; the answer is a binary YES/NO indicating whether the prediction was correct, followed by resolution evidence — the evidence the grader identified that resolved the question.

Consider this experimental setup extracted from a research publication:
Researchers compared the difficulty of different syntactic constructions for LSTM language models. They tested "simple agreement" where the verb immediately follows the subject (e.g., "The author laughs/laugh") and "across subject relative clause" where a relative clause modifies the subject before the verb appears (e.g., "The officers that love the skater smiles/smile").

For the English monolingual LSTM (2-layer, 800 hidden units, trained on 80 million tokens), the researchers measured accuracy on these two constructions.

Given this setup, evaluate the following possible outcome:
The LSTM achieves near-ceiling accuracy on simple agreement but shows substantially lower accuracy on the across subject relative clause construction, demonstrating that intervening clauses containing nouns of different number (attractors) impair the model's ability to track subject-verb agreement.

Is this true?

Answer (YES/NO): YES